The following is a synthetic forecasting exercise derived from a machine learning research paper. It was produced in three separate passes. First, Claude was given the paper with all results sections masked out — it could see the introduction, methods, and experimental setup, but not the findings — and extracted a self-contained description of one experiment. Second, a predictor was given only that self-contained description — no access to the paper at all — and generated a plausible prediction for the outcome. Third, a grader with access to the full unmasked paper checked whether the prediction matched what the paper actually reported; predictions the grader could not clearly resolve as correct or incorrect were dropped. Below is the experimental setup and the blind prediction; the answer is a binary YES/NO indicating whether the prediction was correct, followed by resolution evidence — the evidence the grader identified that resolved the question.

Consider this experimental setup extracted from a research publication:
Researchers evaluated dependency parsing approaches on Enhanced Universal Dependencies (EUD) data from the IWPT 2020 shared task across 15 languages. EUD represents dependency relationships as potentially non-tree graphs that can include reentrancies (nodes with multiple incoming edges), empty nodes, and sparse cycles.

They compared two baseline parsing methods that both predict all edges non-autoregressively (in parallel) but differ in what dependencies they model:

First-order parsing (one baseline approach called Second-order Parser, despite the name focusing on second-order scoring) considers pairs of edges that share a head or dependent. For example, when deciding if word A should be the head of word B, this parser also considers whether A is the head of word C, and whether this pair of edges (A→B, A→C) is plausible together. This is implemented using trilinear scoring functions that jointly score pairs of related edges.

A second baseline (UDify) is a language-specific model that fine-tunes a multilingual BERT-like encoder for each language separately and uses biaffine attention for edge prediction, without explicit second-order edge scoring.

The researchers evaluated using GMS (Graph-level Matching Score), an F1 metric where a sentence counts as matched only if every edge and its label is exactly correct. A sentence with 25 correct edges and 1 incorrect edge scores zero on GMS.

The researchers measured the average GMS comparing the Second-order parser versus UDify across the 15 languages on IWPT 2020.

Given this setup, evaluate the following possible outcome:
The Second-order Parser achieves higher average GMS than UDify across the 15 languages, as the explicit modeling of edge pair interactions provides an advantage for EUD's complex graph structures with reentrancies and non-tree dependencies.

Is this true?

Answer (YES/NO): YES